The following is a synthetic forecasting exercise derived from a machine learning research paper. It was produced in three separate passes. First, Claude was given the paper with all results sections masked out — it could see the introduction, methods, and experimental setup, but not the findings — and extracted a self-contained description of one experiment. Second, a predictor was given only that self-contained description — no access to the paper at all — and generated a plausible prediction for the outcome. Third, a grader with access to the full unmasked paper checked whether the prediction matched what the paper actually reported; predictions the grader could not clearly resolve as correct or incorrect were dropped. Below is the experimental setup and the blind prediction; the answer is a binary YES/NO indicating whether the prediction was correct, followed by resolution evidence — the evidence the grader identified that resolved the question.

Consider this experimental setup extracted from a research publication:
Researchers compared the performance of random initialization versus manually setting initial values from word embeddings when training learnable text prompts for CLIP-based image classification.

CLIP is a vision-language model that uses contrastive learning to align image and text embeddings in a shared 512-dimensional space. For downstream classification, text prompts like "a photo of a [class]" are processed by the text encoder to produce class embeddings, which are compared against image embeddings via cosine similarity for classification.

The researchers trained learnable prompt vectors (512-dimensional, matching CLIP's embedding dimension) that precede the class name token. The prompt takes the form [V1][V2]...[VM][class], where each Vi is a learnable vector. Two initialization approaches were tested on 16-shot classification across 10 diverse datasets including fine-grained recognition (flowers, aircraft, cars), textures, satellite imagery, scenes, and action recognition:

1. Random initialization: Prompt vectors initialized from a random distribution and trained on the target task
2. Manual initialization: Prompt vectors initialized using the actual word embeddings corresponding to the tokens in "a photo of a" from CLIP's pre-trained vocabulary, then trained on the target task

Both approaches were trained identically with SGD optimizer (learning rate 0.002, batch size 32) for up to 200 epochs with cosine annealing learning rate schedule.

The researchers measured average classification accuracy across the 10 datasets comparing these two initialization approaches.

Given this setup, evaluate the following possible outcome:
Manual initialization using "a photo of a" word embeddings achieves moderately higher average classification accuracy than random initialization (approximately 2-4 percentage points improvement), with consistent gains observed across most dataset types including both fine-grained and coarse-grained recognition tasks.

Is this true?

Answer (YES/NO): NO